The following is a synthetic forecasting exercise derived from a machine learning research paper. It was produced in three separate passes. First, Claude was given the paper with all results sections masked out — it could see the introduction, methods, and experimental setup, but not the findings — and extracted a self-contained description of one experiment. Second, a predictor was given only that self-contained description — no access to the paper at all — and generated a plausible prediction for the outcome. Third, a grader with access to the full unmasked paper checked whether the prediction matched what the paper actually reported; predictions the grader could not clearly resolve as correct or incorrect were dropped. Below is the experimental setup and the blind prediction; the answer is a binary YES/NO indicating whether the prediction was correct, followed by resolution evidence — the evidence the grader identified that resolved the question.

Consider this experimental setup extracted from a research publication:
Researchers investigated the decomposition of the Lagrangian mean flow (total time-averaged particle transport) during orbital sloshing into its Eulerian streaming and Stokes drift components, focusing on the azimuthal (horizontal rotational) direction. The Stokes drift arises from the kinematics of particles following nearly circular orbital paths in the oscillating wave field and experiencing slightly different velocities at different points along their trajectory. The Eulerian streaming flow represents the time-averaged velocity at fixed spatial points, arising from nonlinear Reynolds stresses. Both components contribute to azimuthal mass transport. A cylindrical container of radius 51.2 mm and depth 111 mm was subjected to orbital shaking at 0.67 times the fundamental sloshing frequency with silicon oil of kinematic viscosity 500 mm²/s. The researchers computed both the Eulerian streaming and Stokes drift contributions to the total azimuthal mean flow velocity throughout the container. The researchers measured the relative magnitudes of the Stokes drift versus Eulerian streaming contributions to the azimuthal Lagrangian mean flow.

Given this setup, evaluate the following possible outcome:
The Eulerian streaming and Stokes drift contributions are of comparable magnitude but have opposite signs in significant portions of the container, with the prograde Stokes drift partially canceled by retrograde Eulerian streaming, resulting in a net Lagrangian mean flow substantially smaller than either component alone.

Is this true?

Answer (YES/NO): NO